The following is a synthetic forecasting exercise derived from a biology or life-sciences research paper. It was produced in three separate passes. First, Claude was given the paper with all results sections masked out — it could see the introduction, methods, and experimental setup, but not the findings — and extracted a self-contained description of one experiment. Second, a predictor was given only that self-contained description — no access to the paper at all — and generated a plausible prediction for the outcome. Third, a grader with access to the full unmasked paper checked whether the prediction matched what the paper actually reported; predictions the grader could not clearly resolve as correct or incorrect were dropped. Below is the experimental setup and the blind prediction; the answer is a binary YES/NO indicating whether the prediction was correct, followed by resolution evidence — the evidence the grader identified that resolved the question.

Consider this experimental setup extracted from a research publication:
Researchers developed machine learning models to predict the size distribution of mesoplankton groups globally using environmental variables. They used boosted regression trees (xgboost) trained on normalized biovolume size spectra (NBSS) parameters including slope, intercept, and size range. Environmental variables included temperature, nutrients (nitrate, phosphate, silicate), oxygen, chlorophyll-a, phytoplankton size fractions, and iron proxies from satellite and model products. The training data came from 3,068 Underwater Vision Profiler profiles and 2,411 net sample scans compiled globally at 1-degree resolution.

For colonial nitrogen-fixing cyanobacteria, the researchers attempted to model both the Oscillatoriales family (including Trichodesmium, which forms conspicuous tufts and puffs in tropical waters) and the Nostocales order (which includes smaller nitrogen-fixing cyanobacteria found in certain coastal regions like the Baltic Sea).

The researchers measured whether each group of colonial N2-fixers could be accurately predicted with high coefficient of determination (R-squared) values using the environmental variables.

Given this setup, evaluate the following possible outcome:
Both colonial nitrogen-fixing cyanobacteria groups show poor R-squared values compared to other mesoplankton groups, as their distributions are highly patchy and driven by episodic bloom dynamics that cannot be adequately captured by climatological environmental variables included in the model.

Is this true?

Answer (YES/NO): NO